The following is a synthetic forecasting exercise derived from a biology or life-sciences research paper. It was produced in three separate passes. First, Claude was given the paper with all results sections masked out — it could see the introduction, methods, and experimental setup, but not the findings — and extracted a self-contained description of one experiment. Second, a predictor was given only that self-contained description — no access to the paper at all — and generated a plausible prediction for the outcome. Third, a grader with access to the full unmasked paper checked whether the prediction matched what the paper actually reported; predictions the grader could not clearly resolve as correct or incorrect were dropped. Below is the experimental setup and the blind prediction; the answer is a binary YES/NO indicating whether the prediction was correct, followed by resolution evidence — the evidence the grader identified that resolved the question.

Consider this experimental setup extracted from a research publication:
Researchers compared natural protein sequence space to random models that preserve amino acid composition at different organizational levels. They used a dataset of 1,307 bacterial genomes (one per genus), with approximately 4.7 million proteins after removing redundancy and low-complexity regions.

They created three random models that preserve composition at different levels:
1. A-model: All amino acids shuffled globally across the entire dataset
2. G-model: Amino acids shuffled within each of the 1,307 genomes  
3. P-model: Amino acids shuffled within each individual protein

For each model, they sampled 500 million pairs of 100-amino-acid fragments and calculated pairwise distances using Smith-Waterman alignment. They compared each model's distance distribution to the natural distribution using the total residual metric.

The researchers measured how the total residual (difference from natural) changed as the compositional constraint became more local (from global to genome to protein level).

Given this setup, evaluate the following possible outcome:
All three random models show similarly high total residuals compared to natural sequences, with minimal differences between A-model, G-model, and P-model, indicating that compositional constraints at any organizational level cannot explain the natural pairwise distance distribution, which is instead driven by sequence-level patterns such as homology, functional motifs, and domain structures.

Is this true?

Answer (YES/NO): NO